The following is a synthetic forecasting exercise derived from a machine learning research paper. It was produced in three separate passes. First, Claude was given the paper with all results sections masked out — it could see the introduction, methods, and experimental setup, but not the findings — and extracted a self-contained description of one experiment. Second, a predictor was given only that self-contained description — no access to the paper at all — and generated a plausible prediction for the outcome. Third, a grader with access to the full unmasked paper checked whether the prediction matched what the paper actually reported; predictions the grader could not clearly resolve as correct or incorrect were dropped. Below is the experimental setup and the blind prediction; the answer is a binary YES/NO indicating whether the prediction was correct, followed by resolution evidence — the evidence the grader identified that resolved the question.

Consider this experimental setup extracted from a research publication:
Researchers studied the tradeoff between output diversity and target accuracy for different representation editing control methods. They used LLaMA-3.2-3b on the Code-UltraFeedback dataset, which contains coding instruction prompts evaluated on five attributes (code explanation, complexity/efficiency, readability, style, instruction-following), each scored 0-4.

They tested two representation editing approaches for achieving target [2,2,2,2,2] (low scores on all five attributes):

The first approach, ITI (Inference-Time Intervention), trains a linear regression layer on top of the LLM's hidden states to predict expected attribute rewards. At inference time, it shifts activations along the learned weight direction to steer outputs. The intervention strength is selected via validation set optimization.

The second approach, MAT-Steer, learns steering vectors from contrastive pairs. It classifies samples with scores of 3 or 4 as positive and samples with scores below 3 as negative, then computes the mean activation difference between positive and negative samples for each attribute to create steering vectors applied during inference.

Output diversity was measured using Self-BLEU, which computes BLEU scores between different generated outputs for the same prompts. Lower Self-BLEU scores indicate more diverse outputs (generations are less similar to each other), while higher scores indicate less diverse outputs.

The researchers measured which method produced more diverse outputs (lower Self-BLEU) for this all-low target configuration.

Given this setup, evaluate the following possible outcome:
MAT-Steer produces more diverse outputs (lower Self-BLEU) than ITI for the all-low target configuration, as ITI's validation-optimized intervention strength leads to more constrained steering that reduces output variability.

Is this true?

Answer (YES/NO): NO